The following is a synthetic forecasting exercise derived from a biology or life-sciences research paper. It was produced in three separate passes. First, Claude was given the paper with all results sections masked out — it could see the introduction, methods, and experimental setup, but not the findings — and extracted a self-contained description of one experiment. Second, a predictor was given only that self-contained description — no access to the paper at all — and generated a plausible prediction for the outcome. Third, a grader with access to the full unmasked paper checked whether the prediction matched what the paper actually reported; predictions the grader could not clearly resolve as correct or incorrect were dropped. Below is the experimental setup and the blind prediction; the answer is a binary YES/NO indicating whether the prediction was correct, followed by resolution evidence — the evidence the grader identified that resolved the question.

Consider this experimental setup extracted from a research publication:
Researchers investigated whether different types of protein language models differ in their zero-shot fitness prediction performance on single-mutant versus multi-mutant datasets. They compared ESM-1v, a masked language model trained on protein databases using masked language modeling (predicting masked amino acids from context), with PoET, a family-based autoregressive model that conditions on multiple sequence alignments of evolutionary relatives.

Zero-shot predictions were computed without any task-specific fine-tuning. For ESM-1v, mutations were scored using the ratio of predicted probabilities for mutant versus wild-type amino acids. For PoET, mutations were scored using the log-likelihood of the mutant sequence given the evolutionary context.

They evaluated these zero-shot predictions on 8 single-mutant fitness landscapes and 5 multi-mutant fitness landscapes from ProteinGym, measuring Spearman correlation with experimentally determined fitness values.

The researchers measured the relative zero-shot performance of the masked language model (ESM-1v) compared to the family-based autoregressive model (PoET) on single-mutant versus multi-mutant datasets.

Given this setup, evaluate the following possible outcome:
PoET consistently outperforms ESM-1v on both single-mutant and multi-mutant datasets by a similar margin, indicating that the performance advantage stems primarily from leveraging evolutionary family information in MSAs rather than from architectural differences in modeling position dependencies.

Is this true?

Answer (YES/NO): NO